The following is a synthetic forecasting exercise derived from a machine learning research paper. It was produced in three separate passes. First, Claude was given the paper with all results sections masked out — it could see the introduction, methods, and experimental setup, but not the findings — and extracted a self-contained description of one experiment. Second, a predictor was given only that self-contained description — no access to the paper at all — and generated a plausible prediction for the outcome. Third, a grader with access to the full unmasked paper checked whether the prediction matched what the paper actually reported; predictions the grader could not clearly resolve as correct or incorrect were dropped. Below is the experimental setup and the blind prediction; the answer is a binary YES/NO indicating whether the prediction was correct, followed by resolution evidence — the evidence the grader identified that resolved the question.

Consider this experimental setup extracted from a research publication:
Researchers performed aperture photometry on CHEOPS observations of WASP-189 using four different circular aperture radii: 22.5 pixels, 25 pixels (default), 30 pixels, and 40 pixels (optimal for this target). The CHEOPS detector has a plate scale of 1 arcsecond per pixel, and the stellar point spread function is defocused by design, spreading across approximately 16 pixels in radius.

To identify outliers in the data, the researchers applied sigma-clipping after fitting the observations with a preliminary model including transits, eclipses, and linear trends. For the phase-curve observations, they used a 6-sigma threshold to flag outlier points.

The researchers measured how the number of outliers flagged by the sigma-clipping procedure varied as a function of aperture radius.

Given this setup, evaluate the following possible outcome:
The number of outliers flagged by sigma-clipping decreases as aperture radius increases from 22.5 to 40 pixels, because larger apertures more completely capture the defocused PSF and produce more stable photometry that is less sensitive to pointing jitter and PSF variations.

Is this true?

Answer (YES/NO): NO